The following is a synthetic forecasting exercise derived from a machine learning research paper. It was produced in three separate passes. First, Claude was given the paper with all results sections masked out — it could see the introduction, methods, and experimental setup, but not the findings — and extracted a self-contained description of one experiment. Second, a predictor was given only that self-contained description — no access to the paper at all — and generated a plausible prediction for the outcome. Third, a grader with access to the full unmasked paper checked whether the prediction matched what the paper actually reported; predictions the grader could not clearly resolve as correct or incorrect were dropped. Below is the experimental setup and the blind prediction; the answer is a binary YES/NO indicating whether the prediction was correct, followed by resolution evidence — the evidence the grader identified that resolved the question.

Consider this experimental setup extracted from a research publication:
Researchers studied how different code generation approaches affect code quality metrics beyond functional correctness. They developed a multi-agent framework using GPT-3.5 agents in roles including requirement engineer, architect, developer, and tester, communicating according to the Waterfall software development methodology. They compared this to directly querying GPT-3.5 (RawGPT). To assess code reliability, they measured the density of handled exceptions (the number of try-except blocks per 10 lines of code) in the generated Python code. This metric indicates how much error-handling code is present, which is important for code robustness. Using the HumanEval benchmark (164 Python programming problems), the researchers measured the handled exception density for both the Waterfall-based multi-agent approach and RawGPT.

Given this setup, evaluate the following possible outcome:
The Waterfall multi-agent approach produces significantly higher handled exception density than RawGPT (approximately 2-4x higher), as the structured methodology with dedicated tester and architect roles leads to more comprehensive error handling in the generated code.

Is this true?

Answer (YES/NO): NO